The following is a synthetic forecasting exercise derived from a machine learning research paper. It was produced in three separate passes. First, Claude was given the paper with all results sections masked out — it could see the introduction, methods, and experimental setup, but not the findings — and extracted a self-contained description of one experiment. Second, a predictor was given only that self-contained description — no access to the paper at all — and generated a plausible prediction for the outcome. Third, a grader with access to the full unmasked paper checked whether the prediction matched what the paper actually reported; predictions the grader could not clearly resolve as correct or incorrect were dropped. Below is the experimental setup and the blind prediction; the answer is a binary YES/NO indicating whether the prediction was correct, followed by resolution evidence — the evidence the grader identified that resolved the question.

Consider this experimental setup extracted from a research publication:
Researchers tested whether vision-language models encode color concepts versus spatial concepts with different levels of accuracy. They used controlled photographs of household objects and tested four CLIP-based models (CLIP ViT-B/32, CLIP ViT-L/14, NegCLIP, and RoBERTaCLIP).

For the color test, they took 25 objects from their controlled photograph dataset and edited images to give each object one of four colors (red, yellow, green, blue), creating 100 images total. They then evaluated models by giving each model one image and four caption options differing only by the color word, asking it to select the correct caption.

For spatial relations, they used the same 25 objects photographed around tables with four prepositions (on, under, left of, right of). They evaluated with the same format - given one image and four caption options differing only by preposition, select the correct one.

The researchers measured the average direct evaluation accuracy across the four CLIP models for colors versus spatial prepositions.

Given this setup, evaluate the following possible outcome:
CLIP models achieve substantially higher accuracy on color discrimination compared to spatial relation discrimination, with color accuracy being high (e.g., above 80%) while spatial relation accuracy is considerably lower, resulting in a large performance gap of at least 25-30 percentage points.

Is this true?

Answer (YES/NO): YES